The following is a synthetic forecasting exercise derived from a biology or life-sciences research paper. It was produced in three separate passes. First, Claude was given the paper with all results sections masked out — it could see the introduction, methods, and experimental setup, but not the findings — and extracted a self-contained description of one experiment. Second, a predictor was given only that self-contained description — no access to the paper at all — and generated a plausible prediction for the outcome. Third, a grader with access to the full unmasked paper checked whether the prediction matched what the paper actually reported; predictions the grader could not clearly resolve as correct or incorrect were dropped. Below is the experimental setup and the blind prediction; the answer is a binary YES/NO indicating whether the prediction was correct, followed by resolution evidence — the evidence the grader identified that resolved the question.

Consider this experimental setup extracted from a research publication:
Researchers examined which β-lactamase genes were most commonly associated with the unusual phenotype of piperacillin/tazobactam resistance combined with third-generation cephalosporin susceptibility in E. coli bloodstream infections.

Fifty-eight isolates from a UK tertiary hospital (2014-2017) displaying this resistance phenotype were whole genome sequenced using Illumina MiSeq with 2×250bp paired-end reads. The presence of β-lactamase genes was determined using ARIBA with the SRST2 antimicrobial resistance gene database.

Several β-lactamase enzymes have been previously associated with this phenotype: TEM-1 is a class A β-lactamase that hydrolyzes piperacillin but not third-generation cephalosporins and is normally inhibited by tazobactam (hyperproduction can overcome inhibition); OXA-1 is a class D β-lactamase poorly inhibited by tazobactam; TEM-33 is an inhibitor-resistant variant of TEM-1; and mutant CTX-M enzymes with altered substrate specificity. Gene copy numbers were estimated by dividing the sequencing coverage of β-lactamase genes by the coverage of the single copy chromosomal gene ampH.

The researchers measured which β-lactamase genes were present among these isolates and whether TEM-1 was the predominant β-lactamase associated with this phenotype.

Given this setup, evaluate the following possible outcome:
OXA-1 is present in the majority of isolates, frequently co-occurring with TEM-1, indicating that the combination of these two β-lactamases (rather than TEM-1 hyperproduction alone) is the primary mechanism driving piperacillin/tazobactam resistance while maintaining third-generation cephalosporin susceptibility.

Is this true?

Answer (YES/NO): NO